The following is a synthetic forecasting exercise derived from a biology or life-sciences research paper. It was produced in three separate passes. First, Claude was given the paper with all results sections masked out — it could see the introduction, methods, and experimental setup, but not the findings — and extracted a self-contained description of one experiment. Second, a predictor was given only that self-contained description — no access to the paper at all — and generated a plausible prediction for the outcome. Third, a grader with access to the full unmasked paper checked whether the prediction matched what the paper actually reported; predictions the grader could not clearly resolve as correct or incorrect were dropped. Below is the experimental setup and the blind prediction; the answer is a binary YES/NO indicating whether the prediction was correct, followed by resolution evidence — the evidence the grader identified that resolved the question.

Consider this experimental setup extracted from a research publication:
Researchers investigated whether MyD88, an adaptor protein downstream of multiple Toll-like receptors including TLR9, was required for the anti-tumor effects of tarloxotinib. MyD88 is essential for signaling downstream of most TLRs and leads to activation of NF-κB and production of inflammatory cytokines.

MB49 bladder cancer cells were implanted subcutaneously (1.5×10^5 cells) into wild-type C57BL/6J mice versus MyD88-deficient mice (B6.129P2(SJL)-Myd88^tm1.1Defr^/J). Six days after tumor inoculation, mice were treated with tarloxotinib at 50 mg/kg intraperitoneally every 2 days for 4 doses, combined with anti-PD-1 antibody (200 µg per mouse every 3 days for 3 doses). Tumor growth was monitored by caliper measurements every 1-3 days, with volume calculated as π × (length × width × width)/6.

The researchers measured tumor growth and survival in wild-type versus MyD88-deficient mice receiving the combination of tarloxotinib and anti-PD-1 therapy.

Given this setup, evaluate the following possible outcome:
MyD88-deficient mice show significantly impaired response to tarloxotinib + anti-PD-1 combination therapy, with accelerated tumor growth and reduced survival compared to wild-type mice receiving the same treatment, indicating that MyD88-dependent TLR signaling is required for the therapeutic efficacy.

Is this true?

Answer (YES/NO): YES